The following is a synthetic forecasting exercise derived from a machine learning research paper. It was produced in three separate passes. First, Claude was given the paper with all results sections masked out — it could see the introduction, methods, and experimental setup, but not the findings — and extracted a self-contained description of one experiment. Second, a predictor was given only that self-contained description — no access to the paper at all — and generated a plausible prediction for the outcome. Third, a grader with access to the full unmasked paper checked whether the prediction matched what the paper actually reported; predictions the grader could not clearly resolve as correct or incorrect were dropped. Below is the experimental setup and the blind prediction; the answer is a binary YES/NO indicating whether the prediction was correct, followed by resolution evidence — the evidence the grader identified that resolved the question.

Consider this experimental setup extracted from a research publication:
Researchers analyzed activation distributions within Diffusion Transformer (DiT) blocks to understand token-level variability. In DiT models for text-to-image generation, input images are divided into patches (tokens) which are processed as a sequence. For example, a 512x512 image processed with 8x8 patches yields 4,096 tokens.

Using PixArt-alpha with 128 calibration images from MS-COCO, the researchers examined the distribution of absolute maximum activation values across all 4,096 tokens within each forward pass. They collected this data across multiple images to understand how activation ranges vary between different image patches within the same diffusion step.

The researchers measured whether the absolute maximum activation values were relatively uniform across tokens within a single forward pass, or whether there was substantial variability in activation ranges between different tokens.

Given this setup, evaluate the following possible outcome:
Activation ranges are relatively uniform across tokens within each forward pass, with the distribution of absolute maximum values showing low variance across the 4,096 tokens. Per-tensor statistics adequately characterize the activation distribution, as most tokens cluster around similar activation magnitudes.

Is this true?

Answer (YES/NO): NO